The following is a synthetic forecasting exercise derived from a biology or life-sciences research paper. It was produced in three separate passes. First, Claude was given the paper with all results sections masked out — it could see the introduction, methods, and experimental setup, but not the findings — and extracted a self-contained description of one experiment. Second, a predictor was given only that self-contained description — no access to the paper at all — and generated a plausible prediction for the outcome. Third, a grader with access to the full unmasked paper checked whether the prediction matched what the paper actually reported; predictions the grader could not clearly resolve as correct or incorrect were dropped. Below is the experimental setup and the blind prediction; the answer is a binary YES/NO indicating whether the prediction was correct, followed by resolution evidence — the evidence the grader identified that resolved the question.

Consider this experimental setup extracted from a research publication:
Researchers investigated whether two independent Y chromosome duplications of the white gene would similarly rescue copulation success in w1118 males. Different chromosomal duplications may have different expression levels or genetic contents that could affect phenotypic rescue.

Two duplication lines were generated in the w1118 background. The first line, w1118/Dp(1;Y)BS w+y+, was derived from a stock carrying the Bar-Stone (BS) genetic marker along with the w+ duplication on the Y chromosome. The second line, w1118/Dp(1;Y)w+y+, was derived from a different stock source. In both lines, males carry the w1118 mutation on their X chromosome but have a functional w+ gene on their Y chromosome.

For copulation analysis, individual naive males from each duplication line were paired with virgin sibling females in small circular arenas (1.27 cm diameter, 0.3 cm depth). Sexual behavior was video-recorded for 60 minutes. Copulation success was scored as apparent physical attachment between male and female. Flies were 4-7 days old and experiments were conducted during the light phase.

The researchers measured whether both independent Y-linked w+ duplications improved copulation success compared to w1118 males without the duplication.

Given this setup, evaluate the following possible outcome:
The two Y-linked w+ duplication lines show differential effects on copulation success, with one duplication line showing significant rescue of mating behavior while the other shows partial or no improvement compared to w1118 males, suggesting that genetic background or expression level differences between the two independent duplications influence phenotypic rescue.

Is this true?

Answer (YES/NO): NO